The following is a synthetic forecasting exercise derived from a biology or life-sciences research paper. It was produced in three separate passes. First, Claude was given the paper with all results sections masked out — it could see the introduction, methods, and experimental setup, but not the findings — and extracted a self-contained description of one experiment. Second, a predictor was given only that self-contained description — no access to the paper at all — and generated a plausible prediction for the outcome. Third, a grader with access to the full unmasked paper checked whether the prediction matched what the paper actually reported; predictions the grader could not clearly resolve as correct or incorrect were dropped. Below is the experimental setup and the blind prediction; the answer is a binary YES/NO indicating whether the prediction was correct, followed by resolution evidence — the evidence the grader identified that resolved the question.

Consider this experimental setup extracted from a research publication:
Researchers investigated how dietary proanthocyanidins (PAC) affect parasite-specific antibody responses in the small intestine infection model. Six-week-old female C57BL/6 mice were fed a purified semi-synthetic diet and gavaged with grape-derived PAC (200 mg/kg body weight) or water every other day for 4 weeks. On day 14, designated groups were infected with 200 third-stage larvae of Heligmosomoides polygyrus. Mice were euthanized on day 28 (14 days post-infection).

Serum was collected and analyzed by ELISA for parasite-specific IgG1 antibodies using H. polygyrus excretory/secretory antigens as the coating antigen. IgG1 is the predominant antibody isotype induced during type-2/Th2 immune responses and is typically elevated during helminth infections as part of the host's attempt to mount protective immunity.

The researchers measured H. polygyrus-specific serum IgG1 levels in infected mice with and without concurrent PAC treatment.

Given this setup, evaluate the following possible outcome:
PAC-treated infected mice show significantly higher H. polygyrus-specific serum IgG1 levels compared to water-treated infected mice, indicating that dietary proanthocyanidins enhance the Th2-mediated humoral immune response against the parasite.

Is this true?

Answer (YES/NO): NO